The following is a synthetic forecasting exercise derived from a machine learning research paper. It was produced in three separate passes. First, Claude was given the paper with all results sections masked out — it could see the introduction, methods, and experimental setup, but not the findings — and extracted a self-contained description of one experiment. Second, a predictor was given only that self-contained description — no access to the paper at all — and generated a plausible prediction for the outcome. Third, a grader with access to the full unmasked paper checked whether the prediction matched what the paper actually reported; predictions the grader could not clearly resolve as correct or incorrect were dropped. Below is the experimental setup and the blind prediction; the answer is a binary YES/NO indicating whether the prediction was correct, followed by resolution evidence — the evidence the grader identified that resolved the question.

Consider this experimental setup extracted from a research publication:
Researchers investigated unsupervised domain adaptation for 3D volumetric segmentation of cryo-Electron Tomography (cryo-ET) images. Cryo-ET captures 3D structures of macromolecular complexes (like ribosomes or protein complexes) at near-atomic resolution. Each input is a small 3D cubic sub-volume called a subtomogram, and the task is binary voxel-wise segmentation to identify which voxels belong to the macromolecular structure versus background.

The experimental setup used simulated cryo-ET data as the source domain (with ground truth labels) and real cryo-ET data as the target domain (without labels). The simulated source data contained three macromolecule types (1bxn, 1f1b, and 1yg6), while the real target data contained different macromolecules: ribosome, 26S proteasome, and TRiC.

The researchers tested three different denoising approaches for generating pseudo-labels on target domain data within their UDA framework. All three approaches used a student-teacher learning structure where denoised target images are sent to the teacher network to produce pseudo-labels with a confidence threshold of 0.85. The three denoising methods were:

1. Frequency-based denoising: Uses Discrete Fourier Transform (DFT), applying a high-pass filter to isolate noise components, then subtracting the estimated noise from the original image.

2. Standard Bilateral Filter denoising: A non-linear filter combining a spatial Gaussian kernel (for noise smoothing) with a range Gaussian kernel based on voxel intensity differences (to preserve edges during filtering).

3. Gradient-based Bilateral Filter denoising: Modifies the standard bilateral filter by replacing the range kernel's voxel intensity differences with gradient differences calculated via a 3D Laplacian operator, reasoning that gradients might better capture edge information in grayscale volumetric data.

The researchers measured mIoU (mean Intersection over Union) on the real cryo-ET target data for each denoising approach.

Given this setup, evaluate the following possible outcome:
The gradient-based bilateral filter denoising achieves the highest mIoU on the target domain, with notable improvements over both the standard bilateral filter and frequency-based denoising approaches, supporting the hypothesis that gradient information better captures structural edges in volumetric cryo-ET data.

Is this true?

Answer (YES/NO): YES